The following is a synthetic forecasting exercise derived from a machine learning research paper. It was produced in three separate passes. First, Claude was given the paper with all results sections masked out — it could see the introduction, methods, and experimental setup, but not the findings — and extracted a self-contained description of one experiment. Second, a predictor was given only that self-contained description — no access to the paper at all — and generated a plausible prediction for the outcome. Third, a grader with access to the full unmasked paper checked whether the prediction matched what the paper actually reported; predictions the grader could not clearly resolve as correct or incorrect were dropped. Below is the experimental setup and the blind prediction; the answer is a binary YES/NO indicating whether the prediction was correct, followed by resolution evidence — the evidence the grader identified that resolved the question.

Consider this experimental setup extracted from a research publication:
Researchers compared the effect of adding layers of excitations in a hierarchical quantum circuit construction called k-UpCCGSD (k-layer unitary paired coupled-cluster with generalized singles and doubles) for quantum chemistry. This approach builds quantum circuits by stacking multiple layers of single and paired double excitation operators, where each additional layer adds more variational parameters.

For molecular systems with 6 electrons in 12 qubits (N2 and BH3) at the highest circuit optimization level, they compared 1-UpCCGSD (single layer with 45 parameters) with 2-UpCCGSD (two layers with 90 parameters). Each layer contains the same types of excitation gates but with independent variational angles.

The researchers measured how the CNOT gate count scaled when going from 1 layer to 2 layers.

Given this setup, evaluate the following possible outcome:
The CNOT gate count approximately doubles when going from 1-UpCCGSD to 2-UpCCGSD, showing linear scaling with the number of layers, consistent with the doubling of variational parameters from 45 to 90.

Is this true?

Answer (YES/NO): YES